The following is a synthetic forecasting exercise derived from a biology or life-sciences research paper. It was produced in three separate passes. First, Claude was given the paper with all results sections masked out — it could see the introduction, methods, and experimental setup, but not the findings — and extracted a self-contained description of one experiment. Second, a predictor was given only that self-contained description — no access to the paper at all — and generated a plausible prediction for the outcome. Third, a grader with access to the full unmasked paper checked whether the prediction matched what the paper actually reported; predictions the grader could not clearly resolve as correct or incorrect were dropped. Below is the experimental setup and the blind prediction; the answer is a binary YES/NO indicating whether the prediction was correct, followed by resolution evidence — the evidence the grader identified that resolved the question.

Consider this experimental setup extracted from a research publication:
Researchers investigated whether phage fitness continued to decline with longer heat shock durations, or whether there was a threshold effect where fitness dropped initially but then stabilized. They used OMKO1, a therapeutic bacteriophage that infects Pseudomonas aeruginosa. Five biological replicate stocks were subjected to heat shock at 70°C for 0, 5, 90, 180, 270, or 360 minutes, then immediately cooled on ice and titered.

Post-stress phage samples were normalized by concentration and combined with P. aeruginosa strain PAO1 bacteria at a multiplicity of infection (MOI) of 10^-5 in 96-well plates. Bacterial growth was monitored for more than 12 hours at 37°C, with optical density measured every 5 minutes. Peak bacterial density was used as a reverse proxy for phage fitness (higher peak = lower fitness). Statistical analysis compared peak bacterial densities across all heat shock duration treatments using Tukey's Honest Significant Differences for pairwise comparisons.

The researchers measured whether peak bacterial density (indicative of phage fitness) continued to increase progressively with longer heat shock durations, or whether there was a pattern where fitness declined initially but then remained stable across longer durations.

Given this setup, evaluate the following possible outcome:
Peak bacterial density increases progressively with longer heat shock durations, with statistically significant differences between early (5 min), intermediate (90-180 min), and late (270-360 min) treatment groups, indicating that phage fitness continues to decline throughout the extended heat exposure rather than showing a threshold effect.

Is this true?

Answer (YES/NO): NO